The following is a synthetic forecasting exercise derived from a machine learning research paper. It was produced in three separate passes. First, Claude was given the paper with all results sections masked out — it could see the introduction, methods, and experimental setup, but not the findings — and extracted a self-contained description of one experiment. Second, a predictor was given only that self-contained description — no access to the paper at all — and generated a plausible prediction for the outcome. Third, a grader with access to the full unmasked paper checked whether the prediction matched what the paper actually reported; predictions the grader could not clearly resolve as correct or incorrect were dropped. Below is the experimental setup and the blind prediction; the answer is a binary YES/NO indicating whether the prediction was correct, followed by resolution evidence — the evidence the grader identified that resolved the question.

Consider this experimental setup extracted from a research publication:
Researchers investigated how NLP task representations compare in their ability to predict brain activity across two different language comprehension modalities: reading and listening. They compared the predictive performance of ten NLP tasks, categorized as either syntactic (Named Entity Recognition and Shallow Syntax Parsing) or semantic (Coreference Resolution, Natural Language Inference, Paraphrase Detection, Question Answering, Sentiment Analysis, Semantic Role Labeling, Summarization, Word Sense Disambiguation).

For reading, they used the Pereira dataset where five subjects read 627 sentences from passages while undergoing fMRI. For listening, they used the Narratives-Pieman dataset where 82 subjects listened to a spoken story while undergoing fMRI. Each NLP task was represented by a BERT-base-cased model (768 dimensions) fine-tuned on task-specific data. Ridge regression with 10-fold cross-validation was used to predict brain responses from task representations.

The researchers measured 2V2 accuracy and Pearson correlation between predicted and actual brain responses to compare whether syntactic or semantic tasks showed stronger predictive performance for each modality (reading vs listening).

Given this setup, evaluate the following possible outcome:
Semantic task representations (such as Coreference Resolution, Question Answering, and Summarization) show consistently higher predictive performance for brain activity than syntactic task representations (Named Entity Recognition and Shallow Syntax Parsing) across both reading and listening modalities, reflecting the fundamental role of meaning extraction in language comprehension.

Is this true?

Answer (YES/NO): NO